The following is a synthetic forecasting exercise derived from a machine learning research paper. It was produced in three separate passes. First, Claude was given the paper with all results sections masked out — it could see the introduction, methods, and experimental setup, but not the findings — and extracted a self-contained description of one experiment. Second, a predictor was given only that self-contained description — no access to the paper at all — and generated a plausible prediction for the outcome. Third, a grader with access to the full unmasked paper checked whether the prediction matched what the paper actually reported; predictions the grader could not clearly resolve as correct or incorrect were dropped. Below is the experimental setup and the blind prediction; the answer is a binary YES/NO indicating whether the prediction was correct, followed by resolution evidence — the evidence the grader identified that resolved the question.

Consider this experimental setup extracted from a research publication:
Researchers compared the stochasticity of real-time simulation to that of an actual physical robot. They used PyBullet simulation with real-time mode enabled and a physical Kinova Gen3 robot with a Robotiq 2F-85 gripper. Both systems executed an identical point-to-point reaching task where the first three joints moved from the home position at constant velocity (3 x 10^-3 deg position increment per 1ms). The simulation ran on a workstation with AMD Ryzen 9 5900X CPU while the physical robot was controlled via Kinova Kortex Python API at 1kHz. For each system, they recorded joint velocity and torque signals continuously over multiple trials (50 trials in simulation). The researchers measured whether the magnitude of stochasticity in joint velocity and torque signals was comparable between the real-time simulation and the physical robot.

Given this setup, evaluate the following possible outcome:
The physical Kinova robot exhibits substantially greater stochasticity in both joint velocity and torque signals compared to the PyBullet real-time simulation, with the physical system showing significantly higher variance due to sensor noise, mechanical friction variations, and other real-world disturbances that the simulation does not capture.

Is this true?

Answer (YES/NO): NO